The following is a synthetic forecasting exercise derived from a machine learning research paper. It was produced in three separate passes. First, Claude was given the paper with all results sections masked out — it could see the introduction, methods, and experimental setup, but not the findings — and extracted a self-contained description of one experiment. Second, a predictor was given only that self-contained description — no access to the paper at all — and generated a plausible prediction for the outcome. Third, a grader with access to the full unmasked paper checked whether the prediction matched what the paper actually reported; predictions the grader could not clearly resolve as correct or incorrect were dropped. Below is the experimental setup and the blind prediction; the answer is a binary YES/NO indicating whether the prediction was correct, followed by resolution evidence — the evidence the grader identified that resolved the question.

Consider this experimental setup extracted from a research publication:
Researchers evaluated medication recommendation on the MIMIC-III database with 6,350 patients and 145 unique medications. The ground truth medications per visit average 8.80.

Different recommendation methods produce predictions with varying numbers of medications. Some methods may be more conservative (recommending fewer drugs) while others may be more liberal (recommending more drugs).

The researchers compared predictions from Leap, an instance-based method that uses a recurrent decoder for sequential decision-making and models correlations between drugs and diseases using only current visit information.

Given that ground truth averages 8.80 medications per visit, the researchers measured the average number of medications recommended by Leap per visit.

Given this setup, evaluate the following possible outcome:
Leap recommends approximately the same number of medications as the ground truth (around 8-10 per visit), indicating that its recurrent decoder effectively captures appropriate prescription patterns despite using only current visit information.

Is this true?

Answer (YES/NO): NO